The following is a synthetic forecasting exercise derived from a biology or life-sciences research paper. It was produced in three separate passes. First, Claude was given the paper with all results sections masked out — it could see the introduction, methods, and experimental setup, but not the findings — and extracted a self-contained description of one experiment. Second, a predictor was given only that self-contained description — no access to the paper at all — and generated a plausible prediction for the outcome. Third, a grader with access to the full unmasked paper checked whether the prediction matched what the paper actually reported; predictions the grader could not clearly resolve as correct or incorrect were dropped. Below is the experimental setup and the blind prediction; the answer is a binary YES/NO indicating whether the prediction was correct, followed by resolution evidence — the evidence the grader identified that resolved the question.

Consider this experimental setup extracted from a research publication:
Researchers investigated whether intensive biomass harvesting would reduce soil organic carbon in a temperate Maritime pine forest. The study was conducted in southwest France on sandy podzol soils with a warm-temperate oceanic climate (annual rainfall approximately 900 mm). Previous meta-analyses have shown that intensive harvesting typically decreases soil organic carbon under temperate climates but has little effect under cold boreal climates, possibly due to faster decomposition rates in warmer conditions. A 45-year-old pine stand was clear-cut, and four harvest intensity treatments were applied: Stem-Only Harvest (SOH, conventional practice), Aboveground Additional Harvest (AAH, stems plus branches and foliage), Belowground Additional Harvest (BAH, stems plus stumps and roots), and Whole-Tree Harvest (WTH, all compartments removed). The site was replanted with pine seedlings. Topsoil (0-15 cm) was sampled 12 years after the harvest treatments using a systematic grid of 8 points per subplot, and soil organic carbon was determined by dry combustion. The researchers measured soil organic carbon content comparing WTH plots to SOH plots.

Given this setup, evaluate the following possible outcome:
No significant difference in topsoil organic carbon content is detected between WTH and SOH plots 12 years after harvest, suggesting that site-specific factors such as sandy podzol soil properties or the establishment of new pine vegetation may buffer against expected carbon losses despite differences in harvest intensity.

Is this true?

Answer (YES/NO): NO